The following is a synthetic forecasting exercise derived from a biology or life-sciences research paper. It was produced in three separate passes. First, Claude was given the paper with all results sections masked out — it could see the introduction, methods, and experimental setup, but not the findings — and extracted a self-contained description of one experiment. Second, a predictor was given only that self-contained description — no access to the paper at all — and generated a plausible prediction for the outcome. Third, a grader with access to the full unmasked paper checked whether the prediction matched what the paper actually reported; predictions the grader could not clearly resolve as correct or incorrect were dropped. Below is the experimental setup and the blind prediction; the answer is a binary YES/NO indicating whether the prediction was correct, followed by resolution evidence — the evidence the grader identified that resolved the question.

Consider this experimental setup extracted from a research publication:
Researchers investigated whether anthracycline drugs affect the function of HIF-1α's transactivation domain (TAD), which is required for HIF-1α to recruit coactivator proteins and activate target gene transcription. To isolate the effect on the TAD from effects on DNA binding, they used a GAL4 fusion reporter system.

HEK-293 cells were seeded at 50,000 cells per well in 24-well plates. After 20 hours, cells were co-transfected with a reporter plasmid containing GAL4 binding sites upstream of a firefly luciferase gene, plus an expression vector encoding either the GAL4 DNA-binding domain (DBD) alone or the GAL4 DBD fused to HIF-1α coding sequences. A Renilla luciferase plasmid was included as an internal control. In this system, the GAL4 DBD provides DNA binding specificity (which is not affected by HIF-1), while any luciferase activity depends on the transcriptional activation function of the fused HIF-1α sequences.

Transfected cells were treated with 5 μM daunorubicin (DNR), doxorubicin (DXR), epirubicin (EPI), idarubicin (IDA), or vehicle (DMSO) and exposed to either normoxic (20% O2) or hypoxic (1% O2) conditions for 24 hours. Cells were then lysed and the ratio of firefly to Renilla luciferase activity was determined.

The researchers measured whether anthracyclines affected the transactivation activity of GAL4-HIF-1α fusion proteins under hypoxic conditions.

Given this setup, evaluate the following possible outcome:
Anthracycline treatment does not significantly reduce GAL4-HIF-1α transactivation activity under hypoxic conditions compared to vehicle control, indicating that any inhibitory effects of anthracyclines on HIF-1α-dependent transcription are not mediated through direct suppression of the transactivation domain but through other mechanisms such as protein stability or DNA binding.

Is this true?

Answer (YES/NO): YES